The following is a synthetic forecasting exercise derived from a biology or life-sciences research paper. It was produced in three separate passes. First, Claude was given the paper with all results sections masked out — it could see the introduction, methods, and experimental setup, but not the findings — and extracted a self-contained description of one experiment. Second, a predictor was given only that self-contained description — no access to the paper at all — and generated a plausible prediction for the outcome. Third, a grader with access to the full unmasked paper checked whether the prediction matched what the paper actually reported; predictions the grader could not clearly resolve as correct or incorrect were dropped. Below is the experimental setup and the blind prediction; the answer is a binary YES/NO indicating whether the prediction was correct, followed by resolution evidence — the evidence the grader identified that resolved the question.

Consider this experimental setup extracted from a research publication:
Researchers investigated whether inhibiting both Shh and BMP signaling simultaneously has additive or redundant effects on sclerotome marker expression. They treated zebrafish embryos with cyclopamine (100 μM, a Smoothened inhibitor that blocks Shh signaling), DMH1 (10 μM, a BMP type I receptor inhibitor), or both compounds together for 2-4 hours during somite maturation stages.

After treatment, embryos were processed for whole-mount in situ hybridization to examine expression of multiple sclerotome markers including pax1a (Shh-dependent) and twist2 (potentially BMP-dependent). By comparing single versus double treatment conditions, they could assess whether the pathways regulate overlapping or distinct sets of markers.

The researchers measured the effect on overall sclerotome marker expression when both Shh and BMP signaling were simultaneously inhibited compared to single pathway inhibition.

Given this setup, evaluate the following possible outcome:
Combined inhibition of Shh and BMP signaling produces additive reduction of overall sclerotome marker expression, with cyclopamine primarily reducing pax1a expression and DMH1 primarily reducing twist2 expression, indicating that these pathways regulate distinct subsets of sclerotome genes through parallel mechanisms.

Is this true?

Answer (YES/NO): NO